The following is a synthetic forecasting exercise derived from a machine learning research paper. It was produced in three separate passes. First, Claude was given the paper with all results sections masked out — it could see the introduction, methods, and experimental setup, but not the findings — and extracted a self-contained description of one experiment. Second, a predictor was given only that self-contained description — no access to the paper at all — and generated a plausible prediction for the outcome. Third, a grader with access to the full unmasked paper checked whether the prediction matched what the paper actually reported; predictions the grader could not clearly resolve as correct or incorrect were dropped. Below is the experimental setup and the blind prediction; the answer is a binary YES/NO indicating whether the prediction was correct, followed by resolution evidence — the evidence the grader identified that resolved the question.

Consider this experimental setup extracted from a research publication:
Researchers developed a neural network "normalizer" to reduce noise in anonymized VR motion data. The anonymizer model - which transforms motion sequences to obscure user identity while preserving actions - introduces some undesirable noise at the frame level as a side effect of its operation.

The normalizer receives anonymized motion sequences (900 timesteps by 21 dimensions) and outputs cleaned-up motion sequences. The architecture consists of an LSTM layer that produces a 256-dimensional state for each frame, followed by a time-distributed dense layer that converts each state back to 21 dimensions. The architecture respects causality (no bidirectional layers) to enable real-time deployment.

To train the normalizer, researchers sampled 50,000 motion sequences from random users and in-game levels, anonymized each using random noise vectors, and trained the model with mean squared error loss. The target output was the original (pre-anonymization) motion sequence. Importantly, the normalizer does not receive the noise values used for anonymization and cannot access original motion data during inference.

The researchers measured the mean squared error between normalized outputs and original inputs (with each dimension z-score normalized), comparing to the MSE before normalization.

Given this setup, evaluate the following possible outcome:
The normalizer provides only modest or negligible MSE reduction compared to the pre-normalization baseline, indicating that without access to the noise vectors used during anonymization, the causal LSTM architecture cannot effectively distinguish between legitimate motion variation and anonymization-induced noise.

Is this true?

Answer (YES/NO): NO